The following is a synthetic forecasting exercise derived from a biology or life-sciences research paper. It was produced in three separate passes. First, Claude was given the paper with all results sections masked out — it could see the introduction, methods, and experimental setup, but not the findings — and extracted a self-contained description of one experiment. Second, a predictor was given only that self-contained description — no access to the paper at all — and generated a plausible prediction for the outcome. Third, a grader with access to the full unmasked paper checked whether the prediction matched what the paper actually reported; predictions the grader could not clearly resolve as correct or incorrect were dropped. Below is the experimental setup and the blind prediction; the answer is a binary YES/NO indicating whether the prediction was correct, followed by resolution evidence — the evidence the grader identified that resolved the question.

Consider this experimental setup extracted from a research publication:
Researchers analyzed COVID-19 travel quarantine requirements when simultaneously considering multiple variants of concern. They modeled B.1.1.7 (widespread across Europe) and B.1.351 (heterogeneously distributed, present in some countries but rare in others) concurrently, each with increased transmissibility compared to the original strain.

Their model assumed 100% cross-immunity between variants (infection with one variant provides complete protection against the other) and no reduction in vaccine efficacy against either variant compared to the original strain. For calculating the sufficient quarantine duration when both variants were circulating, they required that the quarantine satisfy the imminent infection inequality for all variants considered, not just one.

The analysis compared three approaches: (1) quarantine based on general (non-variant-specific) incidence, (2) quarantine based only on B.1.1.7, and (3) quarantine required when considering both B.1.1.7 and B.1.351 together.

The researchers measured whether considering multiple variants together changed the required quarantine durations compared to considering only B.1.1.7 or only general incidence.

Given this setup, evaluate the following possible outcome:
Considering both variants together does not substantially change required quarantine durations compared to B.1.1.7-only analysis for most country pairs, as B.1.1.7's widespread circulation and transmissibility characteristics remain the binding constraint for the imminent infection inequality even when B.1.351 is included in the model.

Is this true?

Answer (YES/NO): NO